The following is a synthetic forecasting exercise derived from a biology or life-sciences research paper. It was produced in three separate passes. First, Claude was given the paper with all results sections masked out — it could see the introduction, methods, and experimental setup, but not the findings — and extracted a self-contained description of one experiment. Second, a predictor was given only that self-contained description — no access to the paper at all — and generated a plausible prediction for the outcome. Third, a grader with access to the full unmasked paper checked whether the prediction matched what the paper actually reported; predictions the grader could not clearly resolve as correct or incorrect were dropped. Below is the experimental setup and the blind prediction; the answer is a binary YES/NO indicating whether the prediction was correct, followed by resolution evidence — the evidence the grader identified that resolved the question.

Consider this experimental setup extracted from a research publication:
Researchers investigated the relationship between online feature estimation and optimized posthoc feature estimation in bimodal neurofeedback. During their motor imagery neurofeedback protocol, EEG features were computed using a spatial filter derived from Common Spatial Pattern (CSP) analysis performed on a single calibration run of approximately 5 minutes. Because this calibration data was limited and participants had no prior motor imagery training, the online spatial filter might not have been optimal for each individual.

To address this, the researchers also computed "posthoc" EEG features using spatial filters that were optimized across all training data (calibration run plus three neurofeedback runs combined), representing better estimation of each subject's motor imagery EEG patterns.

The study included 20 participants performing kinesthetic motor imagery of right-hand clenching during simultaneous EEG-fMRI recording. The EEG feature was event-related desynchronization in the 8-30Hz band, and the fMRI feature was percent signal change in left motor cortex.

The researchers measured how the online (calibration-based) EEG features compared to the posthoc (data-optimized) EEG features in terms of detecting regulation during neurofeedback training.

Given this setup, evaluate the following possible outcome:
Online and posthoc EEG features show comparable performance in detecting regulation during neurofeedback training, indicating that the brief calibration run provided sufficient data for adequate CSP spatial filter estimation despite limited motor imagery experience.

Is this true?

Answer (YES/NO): NO